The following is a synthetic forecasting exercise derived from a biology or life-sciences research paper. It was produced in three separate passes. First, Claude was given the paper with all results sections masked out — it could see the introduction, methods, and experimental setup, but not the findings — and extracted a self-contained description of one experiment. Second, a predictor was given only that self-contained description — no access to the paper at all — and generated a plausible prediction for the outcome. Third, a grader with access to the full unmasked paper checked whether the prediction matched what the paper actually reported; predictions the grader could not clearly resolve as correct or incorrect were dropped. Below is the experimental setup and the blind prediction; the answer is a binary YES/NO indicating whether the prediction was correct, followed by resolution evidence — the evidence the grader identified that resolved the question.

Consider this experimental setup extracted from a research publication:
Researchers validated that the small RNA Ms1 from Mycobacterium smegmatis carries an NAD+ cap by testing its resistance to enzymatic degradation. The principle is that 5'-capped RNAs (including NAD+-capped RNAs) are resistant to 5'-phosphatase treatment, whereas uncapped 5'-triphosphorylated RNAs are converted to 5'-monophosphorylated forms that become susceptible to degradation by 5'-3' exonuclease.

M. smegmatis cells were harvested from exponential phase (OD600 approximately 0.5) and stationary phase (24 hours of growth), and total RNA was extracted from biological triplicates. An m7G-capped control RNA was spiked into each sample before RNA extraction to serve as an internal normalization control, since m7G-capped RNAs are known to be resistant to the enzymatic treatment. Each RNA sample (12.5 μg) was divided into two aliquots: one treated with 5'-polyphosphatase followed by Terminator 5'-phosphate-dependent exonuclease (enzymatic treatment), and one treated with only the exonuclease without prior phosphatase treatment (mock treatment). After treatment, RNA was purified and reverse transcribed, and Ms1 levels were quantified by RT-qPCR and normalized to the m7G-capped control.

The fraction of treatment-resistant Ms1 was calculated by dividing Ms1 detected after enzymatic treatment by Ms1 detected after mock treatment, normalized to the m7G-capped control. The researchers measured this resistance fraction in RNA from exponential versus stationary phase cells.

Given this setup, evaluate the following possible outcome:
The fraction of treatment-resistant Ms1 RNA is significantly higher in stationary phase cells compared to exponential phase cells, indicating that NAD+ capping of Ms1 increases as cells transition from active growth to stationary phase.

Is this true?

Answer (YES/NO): YES